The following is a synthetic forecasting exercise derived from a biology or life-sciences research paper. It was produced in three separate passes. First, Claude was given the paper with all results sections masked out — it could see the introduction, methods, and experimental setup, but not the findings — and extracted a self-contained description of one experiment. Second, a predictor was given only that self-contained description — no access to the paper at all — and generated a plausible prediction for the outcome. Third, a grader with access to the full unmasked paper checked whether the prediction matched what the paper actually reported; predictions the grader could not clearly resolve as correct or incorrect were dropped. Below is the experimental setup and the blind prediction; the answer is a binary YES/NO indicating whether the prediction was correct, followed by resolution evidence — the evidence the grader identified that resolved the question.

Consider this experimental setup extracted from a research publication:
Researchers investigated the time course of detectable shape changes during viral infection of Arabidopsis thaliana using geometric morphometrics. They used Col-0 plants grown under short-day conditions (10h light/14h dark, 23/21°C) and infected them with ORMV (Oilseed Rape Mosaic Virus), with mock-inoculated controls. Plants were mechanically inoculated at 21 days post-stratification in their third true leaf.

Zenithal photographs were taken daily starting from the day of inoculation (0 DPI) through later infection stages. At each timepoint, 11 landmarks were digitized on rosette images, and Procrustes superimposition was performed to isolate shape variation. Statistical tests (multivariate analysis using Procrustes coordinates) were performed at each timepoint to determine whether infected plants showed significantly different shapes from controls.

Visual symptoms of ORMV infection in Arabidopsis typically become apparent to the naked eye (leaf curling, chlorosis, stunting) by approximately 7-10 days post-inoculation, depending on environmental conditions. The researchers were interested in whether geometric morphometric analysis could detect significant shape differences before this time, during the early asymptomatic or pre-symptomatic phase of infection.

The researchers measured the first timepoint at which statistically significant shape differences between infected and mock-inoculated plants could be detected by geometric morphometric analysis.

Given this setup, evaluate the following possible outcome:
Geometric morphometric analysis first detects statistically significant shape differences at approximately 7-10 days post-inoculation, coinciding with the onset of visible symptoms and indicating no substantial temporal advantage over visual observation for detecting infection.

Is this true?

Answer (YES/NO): NO